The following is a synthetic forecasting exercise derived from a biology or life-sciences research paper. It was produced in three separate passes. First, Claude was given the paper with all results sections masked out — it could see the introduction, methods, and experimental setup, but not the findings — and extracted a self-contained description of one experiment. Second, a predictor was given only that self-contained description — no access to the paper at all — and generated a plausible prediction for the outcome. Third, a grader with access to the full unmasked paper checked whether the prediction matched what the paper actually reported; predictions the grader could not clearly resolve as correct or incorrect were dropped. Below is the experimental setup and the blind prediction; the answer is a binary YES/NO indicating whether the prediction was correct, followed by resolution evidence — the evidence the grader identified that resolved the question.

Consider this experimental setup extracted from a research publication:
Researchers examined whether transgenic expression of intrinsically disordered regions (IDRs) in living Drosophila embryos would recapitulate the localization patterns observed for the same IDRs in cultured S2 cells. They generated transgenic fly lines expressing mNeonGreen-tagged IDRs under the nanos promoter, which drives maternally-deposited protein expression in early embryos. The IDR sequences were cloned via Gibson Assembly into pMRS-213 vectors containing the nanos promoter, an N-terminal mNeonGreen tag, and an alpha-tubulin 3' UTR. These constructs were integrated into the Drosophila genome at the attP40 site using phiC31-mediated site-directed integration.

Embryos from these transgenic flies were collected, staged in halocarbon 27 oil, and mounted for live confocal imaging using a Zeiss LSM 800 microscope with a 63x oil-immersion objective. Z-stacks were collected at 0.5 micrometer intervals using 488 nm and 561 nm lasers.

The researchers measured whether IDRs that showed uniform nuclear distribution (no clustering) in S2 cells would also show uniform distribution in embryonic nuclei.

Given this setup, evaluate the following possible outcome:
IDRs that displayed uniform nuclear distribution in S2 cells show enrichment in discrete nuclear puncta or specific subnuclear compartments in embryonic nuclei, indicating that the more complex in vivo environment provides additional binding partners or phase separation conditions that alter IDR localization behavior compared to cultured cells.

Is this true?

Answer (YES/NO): NO